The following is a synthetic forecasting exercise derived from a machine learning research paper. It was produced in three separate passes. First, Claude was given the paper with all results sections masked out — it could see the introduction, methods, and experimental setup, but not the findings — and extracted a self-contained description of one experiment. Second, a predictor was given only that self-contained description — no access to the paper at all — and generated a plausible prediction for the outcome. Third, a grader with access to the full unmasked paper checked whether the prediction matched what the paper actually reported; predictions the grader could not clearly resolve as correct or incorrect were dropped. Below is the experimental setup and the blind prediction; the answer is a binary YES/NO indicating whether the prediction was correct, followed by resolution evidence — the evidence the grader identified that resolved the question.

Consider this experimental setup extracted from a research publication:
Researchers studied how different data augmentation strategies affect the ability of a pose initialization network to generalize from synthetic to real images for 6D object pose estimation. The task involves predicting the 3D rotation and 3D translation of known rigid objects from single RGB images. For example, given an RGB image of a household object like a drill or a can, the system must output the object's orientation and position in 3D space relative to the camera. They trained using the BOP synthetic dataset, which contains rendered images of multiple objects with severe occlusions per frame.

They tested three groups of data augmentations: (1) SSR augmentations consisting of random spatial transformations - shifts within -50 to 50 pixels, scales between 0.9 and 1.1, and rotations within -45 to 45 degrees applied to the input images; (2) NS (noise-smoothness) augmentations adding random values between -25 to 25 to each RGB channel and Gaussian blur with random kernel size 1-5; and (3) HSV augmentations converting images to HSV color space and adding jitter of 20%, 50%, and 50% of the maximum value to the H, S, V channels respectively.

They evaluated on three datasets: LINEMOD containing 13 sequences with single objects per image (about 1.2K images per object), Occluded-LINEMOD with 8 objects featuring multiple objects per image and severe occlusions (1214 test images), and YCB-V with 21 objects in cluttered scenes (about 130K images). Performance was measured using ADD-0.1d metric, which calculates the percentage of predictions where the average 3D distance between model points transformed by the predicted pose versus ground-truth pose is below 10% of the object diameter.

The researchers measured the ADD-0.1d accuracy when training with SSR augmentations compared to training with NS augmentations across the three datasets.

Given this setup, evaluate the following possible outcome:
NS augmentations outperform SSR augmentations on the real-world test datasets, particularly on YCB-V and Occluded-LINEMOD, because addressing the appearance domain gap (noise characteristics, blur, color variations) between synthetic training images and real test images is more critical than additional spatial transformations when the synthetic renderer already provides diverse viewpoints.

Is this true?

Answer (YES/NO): NO